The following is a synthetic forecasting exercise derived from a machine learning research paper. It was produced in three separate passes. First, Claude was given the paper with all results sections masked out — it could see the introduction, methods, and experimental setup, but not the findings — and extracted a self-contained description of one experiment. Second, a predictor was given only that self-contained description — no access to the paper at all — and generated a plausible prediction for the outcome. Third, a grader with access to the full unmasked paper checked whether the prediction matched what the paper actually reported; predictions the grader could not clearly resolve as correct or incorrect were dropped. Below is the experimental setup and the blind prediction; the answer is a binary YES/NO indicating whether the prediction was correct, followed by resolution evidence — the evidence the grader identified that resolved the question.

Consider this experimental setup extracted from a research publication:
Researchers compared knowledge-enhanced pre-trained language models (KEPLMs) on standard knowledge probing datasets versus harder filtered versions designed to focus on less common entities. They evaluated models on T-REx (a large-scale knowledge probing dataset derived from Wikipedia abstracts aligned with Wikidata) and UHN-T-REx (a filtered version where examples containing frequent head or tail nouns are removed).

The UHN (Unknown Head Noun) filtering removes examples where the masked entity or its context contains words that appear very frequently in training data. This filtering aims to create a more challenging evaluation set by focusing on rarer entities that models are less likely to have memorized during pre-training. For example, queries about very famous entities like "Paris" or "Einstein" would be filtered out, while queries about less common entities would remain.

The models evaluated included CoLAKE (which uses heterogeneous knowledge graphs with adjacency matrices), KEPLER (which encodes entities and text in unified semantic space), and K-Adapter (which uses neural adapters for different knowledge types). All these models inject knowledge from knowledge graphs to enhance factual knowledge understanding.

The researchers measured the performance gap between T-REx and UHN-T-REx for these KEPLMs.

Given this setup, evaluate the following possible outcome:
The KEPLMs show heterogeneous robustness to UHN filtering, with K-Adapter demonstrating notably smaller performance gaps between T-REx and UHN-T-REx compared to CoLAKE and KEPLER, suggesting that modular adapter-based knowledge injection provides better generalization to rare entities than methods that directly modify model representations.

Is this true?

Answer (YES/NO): NO